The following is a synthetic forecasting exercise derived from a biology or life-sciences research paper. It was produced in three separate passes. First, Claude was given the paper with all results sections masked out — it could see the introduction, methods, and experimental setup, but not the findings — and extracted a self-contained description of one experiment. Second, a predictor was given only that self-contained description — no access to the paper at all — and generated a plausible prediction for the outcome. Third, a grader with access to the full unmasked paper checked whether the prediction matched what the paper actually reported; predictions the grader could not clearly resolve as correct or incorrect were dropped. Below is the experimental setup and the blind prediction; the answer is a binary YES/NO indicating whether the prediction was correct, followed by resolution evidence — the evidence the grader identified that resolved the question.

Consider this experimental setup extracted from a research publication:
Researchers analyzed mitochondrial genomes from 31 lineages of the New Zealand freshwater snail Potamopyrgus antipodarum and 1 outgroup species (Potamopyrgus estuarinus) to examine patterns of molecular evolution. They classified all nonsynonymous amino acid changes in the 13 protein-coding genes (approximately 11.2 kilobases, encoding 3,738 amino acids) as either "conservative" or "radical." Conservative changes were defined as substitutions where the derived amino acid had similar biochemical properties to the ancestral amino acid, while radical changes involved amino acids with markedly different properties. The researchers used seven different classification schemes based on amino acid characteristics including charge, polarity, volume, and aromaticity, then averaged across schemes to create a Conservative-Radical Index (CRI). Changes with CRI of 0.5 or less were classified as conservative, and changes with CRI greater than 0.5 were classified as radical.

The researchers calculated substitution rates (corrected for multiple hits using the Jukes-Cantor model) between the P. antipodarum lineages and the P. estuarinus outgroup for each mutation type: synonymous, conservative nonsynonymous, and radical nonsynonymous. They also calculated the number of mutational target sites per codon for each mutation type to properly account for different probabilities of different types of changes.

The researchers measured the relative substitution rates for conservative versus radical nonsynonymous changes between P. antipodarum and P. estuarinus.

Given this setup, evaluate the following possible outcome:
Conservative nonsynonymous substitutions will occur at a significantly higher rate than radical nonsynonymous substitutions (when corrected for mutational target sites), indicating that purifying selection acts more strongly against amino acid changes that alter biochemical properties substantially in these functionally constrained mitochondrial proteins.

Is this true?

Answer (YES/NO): YES